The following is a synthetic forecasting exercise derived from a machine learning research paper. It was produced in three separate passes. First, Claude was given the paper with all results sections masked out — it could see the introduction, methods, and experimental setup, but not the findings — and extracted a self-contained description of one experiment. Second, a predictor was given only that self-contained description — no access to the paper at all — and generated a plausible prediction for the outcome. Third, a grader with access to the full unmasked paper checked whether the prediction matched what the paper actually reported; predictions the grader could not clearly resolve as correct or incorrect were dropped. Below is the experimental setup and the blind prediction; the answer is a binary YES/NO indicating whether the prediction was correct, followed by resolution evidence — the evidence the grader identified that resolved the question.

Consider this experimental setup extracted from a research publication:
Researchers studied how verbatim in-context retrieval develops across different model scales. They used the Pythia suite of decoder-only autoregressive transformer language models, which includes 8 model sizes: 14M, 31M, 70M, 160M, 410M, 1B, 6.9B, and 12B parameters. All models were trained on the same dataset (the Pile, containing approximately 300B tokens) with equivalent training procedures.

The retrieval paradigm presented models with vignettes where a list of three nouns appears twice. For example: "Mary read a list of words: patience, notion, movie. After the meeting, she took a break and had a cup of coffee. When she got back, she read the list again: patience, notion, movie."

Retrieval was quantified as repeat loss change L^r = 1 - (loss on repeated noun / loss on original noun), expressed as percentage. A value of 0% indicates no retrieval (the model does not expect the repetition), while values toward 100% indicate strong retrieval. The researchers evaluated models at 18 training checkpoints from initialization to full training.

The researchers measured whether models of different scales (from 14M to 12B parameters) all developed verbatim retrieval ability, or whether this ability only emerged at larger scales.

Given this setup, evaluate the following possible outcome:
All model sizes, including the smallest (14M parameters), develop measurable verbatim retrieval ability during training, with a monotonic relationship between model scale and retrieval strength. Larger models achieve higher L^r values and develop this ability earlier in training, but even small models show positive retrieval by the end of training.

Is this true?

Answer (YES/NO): YES